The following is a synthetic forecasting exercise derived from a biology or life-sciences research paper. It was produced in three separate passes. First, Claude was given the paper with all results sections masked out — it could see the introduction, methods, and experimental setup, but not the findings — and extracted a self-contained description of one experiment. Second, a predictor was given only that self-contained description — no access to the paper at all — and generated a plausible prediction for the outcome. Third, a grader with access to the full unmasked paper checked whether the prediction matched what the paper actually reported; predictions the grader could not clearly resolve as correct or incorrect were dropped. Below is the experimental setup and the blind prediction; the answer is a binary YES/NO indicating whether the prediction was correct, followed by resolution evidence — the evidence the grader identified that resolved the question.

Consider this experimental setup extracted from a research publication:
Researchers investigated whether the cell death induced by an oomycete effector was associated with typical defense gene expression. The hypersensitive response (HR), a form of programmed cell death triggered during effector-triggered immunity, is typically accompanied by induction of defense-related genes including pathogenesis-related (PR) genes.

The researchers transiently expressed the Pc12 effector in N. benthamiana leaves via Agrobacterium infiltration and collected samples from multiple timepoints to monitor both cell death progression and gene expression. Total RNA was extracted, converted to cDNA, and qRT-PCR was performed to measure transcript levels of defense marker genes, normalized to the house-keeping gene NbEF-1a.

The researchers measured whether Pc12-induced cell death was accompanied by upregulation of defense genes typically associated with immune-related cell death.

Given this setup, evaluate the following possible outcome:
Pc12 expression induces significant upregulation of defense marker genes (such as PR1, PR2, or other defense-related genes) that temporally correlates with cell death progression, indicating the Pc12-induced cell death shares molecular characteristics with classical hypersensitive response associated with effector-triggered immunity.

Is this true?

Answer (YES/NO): NO